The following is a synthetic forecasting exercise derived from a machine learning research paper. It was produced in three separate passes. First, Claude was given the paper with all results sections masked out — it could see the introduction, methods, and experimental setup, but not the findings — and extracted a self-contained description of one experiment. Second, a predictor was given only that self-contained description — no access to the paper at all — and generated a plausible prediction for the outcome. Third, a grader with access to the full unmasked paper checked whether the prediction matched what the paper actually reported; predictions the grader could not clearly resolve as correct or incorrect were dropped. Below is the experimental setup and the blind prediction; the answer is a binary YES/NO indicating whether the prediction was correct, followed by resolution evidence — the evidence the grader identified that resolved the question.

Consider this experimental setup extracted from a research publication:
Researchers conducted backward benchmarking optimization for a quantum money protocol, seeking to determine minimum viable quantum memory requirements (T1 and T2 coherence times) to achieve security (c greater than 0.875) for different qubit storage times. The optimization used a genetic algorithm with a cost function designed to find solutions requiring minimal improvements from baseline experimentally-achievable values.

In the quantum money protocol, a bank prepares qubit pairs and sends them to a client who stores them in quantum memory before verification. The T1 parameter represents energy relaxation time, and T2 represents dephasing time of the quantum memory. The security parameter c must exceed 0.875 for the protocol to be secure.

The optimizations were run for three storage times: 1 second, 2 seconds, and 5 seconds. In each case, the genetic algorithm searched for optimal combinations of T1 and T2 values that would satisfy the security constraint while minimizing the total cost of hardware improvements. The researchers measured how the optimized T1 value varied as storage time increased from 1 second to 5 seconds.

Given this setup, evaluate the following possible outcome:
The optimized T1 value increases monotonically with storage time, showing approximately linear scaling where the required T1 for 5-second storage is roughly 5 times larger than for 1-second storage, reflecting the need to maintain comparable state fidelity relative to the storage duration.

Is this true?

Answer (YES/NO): NO